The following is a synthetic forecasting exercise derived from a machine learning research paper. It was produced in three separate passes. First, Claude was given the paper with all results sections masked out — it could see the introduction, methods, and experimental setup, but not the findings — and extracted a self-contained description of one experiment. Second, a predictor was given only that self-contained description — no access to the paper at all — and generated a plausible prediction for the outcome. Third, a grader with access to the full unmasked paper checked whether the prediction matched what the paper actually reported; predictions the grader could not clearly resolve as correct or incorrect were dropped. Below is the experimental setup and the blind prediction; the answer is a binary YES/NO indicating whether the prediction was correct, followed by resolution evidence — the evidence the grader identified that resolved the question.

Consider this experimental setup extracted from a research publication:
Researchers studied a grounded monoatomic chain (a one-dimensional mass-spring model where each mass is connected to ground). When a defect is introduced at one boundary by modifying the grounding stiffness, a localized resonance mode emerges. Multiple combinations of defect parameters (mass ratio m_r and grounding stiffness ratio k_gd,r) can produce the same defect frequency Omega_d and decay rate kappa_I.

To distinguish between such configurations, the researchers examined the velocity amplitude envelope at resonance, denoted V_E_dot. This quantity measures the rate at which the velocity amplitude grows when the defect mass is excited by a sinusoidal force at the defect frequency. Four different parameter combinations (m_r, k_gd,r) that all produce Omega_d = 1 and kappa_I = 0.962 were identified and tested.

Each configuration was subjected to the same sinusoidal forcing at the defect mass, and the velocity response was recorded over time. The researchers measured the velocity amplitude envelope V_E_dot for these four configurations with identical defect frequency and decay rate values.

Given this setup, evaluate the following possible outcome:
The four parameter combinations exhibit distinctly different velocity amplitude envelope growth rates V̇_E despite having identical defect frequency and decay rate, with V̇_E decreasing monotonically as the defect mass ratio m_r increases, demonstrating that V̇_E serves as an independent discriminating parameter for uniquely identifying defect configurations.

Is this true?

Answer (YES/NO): YES